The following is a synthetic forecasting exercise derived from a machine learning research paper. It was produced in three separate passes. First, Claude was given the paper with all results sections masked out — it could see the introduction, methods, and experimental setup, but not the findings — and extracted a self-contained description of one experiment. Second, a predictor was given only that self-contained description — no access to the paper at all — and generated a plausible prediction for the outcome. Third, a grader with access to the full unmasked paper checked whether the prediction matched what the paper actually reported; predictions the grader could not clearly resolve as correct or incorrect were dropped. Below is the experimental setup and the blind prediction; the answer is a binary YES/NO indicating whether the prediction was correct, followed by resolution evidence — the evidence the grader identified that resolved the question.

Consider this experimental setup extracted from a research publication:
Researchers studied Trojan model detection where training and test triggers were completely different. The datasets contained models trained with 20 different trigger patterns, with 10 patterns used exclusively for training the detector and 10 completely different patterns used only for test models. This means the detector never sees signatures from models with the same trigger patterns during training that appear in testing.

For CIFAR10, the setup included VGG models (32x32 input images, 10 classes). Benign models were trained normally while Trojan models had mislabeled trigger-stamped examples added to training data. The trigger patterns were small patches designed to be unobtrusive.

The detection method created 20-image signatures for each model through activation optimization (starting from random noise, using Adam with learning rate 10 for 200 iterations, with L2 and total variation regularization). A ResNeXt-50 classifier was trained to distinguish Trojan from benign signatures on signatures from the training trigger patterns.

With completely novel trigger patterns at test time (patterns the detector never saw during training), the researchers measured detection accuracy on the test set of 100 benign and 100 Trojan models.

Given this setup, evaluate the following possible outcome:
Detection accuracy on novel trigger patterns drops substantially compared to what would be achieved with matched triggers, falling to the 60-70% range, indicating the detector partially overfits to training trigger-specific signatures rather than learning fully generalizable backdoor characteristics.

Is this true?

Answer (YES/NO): NO